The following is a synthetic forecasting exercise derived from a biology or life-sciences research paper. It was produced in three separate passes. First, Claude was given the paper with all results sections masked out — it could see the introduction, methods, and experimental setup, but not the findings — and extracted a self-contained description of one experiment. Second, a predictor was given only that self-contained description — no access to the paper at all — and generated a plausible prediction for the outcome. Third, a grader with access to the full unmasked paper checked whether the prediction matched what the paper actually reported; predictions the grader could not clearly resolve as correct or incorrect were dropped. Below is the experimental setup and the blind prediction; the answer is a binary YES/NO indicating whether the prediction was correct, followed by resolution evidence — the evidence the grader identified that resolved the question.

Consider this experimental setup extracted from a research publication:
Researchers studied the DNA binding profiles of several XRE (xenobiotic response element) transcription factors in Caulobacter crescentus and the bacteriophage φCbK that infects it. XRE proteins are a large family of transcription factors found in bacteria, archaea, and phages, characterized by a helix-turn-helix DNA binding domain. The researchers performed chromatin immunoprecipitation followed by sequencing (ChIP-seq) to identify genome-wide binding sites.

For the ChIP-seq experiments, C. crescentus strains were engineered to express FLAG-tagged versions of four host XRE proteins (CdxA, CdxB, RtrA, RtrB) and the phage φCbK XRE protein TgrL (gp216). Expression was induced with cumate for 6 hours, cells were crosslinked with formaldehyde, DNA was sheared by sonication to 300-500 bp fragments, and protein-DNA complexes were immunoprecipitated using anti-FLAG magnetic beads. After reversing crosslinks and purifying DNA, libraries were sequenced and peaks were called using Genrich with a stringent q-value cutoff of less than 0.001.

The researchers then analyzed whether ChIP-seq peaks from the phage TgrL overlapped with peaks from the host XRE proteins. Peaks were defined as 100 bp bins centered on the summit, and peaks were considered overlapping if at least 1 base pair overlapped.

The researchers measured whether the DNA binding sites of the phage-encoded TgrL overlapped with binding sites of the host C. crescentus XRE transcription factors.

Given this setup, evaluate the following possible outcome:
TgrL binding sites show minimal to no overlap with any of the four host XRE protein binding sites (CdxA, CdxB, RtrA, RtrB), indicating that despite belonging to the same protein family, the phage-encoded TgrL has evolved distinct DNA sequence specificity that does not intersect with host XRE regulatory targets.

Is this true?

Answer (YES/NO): NO